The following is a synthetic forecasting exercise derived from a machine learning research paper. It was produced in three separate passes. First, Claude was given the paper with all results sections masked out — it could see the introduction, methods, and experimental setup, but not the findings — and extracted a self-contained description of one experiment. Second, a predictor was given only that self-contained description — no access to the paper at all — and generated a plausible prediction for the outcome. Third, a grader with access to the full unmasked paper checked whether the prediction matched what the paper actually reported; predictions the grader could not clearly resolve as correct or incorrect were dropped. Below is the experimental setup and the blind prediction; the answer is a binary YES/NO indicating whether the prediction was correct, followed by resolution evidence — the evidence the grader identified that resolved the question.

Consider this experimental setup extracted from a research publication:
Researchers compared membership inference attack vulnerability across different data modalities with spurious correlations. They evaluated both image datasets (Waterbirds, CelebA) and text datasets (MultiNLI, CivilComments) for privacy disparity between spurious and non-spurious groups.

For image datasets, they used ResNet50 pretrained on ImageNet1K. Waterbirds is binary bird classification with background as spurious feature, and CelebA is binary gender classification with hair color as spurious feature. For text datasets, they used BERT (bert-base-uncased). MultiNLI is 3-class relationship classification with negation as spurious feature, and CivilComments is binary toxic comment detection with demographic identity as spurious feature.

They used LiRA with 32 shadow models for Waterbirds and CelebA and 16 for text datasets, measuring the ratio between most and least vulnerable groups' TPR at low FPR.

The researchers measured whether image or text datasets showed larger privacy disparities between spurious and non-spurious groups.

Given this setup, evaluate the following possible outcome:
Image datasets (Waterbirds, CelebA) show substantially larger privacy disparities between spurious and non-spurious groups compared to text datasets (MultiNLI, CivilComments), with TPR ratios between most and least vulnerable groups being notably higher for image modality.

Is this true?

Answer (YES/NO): YES